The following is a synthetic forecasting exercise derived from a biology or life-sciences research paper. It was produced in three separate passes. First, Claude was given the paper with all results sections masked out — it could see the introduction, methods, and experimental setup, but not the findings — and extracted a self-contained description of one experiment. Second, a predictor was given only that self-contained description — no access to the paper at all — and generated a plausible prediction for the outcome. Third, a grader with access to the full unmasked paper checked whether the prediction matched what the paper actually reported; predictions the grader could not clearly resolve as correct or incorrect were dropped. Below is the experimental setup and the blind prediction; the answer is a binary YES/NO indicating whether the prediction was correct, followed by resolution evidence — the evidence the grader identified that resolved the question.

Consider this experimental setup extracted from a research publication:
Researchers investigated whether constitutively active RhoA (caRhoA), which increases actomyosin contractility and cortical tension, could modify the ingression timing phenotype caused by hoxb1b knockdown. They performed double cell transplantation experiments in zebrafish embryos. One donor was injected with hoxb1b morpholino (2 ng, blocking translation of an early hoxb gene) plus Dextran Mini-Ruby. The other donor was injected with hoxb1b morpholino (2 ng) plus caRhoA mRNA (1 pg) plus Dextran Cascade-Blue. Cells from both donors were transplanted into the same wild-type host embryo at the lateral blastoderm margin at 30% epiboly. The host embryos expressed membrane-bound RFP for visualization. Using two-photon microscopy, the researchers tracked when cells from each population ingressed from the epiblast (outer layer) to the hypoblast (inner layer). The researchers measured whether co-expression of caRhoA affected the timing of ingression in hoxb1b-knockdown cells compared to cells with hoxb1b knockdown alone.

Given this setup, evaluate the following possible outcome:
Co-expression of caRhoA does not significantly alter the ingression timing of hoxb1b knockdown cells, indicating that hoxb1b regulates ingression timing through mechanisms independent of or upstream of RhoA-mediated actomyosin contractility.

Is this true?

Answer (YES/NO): NO